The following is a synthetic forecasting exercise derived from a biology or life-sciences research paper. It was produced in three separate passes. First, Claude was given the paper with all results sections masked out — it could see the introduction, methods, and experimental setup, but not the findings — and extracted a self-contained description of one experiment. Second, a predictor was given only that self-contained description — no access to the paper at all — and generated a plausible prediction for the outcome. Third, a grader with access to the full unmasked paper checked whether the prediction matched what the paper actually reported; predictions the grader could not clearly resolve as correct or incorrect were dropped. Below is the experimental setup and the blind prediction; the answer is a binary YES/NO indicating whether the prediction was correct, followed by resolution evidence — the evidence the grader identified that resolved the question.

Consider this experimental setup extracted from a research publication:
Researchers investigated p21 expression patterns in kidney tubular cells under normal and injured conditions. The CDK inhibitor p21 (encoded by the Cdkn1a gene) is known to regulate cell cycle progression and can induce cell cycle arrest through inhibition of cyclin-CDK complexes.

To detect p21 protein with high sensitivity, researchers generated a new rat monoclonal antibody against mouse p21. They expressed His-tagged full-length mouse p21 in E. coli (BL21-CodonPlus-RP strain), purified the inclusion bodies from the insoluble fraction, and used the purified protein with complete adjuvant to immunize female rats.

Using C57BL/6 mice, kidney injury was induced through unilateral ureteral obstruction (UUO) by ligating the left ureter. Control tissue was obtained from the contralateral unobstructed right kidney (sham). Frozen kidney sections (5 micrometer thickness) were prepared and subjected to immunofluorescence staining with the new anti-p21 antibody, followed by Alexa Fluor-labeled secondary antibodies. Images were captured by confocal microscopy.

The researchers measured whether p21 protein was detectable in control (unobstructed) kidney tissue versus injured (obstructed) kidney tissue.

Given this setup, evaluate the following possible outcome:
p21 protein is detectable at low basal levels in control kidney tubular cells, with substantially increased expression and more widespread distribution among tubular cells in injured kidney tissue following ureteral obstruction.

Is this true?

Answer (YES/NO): NO